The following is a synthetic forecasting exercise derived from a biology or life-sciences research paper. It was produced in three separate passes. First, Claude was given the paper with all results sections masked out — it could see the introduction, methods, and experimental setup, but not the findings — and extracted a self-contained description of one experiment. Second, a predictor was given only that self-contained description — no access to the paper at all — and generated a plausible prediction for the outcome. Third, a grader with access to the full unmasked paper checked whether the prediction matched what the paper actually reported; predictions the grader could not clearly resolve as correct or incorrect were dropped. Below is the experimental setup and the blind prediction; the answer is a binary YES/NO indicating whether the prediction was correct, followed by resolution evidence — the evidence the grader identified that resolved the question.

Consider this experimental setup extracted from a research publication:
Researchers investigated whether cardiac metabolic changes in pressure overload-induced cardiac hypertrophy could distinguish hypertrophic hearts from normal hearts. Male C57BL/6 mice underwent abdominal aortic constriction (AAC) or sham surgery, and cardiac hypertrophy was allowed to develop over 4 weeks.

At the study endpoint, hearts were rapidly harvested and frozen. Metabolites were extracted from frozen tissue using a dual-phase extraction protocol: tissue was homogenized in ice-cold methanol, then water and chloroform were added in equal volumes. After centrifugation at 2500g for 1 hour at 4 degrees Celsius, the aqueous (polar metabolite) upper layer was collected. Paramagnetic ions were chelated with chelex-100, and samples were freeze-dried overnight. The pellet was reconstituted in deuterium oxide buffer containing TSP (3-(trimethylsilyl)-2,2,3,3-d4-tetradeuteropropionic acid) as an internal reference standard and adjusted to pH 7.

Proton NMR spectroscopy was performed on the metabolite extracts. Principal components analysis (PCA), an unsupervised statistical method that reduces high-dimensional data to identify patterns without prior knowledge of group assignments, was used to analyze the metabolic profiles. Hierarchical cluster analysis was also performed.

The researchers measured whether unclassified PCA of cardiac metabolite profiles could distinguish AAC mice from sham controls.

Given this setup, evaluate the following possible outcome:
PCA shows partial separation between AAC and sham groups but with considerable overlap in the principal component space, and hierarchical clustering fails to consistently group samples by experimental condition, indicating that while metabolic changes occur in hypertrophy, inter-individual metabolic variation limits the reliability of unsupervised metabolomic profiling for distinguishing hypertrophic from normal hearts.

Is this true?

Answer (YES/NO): NO